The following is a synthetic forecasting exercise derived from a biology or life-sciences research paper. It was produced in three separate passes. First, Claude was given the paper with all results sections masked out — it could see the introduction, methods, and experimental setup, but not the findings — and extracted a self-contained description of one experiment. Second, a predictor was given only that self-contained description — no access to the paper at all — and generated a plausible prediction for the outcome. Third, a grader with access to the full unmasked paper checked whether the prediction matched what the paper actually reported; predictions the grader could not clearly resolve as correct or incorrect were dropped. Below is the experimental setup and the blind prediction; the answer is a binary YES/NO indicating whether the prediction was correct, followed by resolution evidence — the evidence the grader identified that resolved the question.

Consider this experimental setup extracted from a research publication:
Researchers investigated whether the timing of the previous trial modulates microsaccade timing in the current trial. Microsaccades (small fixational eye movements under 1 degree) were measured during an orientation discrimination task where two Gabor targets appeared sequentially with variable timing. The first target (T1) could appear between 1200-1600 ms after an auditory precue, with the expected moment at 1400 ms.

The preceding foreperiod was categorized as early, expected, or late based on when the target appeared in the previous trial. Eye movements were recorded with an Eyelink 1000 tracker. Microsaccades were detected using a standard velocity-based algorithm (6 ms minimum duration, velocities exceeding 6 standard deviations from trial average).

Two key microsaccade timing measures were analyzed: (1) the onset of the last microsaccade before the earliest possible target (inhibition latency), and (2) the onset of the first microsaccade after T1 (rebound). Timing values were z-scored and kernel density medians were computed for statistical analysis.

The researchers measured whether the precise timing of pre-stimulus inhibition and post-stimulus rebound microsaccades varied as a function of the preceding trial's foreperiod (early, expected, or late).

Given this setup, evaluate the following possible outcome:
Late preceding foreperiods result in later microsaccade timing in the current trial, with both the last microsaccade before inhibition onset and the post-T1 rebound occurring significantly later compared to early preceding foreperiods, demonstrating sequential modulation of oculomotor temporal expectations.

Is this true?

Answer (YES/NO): NO